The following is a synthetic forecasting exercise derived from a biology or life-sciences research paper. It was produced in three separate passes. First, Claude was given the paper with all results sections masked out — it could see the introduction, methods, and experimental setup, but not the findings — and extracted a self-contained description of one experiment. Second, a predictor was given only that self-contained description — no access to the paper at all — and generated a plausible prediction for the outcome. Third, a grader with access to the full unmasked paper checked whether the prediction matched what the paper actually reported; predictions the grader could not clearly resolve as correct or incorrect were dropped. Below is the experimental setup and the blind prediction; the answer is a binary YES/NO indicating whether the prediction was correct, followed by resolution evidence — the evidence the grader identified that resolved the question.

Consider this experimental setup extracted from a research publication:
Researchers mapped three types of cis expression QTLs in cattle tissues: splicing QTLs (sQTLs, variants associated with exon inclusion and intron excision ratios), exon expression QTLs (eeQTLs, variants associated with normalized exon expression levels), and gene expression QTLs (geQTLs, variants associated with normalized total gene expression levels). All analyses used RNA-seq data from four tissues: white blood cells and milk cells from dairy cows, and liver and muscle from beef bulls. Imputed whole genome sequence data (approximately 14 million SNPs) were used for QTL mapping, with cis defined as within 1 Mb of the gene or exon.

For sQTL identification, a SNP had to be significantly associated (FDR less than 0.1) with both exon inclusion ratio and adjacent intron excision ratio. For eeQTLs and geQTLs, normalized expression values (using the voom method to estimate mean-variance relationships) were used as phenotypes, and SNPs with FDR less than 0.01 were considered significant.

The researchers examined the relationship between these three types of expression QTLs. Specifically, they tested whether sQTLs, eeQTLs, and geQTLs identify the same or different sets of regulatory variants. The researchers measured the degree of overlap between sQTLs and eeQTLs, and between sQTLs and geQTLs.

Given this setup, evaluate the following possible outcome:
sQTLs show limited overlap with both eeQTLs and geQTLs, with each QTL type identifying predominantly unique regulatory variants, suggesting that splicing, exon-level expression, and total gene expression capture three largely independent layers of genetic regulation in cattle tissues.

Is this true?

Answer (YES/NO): NO